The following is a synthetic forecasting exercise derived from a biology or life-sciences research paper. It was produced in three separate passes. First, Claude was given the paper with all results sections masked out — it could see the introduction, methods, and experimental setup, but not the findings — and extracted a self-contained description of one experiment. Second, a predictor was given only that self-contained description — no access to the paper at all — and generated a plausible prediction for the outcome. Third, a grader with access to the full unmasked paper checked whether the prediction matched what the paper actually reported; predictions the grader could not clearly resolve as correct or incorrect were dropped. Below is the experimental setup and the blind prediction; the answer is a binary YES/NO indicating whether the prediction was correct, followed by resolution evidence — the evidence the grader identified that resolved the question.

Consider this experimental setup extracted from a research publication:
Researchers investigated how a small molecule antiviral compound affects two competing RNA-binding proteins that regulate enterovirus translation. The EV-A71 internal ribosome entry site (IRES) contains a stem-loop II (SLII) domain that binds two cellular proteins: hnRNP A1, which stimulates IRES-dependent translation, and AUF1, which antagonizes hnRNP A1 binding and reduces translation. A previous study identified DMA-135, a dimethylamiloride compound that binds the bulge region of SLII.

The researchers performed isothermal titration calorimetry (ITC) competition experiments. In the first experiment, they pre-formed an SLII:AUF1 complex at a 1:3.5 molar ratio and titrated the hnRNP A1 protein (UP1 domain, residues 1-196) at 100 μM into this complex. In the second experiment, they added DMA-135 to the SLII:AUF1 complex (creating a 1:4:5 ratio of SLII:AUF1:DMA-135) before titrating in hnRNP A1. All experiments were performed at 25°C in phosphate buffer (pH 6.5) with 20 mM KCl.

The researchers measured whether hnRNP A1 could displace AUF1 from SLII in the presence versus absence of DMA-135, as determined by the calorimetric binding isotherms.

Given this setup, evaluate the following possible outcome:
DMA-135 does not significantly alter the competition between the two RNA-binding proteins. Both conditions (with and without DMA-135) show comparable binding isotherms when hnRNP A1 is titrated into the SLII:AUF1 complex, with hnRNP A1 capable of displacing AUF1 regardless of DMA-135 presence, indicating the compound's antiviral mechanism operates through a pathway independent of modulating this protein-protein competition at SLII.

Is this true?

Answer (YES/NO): NO